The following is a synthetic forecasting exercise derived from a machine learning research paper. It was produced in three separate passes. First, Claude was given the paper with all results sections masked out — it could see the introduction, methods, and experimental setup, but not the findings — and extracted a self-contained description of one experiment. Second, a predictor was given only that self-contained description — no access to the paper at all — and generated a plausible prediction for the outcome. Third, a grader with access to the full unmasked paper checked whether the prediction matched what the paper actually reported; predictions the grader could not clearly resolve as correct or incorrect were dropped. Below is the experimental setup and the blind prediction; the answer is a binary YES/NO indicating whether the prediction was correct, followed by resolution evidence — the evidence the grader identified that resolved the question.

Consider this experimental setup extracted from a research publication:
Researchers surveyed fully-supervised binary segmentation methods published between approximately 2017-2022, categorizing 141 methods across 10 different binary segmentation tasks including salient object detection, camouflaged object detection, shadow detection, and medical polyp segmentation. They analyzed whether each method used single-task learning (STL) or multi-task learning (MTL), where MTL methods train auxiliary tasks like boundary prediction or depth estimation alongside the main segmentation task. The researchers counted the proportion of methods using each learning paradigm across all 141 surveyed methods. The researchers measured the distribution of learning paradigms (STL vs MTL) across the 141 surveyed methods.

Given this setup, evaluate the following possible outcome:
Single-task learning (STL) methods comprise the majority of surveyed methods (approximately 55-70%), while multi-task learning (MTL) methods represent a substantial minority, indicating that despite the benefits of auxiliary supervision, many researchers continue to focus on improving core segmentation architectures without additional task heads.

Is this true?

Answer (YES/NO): NO